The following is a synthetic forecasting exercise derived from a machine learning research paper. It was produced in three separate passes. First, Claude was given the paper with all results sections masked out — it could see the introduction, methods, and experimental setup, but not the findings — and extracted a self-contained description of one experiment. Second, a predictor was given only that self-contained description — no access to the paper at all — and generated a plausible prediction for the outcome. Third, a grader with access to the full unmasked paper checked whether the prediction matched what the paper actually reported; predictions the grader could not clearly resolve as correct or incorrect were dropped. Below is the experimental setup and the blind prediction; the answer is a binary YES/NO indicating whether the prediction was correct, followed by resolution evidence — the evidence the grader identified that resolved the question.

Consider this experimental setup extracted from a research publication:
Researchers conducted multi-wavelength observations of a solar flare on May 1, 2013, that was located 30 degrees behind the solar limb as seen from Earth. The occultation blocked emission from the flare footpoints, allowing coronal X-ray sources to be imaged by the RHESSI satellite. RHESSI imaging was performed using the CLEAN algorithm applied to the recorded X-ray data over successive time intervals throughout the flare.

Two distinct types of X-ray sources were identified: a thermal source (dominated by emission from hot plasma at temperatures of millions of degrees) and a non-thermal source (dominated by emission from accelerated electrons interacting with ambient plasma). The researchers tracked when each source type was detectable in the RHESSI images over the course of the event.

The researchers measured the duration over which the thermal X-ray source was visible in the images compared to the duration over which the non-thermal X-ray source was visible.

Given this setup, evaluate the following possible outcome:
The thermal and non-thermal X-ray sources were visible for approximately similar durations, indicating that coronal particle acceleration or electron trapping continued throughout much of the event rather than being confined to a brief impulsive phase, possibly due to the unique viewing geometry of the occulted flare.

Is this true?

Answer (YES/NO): NO